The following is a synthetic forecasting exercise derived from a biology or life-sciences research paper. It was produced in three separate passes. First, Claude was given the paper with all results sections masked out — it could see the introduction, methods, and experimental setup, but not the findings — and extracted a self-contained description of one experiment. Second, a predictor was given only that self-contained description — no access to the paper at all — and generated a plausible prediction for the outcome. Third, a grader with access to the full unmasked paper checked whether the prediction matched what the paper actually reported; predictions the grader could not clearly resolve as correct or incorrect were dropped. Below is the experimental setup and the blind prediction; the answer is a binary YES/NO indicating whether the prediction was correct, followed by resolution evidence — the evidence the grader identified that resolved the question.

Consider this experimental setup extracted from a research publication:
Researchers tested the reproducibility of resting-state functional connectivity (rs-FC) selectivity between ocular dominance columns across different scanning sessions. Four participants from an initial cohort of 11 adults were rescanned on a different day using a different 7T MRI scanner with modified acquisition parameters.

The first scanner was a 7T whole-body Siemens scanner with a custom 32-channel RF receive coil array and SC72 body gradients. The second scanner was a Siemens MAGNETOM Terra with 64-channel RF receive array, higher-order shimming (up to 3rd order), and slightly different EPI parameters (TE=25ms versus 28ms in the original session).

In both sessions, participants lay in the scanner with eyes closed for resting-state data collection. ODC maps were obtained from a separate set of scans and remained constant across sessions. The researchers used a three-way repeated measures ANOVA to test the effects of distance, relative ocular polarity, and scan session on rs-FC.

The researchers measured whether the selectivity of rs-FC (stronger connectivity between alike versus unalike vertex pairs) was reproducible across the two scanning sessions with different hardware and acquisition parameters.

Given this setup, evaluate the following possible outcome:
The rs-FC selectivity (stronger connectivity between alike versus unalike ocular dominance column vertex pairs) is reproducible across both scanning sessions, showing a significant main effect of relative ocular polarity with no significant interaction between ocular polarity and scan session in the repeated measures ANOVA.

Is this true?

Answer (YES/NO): YES